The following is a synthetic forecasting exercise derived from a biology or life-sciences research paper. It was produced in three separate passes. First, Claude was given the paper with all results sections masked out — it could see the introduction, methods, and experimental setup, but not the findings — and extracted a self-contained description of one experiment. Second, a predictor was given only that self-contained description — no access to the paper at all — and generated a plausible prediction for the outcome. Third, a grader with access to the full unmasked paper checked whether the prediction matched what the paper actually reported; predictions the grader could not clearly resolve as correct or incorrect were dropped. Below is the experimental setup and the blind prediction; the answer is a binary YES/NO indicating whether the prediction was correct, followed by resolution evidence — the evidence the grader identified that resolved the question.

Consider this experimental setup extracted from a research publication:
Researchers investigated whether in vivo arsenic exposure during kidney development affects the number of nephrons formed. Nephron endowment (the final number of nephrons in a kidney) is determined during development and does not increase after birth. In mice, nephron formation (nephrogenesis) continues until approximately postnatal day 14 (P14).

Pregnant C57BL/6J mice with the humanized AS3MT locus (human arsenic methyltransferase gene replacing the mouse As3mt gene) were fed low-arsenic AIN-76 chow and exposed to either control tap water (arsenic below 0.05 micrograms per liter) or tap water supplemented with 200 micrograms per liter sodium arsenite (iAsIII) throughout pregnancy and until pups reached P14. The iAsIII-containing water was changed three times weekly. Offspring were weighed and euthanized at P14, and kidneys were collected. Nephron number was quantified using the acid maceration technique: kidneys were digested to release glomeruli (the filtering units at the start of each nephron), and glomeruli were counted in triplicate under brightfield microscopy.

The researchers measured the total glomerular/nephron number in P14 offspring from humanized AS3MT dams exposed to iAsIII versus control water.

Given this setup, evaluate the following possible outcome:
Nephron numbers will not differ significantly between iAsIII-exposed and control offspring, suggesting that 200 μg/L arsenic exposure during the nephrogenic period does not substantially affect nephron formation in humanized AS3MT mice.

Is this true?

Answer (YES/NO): NO